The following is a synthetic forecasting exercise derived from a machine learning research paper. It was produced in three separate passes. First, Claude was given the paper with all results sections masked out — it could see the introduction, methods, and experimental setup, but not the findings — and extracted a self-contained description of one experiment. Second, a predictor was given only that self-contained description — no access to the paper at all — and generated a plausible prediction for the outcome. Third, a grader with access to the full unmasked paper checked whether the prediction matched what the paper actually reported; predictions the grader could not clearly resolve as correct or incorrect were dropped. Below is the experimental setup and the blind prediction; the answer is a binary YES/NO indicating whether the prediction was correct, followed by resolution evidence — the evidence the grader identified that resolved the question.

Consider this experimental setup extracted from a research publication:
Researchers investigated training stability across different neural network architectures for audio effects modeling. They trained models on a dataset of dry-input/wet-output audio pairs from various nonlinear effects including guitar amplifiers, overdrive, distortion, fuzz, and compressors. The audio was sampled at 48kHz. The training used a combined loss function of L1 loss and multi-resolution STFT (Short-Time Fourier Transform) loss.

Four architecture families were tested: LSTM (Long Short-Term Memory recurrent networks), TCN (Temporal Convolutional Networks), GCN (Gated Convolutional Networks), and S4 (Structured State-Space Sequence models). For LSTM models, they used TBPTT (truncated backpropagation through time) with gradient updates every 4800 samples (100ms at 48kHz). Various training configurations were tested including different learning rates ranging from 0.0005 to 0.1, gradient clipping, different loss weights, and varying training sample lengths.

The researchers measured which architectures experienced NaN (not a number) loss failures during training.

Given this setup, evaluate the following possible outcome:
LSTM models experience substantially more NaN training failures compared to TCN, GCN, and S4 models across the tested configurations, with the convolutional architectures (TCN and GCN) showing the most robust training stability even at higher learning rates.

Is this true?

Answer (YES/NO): NO